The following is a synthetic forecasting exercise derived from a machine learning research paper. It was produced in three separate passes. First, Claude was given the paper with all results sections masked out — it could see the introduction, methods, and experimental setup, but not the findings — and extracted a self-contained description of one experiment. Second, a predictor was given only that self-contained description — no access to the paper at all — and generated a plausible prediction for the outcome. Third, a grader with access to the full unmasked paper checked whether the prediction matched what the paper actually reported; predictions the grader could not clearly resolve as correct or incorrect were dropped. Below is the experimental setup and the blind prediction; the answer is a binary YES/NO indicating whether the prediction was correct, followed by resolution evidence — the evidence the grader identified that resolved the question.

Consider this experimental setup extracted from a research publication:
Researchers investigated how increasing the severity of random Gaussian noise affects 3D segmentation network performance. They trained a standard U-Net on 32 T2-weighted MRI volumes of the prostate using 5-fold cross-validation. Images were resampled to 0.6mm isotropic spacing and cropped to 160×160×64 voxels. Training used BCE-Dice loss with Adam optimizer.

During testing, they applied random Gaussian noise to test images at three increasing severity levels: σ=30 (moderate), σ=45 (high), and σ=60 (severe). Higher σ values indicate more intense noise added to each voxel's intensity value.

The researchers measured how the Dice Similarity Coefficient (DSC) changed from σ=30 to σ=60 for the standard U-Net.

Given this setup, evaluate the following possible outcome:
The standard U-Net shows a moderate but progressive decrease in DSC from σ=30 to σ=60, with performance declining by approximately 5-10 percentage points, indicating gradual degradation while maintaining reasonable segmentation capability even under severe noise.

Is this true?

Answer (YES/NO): NO